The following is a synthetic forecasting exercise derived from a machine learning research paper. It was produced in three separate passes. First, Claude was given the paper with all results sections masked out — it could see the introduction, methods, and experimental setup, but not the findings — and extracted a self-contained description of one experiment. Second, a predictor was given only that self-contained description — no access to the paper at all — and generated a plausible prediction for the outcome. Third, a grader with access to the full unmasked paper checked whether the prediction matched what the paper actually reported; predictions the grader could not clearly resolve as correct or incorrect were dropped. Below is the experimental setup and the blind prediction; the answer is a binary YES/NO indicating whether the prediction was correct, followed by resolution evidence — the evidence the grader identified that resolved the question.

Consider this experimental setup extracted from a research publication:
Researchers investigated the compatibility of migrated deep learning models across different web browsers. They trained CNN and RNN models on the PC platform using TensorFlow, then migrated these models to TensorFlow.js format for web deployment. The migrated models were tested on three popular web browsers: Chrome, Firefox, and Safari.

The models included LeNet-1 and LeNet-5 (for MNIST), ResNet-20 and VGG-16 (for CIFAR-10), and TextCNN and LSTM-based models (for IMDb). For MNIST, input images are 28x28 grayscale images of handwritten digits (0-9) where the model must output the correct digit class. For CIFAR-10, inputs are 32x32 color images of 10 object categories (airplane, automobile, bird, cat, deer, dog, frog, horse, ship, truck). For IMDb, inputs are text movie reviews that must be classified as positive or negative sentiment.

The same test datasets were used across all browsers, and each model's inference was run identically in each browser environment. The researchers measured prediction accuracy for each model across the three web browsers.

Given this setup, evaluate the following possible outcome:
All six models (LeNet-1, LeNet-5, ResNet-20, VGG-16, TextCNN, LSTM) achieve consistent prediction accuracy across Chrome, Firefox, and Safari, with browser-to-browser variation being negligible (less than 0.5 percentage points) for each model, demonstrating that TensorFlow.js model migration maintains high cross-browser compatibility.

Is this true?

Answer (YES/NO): NO